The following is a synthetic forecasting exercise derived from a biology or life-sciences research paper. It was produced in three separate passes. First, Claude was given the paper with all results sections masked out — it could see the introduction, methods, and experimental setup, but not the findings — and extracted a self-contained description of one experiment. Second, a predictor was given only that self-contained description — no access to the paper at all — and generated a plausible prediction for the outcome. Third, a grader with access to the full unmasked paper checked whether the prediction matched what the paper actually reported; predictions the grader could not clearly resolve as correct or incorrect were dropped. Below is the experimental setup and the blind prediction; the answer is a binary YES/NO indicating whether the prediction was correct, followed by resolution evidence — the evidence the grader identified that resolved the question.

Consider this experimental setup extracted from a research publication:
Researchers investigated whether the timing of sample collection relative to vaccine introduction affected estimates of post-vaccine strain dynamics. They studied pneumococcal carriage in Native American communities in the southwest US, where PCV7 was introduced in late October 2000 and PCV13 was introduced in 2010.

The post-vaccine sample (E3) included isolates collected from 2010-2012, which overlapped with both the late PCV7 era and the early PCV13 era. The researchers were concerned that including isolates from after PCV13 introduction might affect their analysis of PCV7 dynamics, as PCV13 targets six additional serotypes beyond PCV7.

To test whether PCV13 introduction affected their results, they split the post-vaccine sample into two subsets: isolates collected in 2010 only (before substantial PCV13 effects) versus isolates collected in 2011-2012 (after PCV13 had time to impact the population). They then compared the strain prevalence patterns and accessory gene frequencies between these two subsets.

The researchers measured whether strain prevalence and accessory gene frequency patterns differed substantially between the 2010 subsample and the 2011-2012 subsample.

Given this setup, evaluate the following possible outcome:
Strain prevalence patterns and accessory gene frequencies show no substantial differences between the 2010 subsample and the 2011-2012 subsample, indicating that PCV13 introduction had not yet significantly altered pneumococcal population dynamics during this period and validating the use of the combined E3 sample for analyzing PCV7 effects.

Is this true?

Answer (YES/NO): YES